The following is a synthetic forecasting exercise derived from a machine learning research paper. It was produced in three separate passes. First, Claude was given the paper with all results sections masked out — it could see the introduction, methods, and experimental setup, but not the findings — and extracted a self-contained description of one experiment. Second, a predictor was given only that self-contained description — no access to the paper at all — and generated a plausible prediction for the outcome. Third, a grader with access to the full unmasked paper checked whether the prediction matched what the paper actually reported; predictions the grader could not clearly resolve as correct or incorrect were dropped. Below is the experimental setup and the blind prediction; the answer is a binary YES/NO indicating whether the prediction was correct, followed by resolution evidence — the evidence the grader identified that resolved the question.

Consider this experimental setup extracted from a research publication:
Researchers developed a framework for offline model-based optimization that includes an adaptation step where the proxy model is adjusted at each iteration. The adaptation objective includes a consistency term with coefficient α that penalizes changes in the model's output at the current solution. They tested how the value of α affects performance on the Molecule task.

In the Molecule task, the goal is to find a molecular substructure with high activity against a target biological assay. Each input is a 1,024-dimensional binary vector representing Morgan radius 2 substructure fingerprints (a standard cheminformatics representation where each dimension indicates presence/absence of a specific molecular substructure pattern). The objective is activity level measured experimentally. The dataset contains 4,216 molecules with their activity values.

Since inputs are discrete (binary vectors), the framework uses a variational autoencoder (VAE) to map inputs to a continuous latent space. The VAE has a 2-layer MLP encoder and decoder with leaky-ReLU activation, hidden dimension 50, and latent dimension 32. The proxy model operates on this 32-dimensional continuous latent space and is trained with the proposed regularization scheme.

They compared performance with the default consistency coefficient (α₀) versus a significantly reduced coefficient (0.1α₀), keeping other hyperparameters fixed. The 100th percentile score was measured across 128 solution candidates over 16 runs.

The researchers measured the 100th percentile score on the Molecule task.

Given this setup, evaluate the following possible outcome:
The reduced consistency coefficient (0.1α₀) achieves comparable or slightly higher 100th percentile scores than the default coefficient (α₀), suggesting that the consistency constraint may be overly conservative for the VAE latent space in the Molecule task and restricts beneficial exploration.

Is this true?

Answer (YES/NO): YES